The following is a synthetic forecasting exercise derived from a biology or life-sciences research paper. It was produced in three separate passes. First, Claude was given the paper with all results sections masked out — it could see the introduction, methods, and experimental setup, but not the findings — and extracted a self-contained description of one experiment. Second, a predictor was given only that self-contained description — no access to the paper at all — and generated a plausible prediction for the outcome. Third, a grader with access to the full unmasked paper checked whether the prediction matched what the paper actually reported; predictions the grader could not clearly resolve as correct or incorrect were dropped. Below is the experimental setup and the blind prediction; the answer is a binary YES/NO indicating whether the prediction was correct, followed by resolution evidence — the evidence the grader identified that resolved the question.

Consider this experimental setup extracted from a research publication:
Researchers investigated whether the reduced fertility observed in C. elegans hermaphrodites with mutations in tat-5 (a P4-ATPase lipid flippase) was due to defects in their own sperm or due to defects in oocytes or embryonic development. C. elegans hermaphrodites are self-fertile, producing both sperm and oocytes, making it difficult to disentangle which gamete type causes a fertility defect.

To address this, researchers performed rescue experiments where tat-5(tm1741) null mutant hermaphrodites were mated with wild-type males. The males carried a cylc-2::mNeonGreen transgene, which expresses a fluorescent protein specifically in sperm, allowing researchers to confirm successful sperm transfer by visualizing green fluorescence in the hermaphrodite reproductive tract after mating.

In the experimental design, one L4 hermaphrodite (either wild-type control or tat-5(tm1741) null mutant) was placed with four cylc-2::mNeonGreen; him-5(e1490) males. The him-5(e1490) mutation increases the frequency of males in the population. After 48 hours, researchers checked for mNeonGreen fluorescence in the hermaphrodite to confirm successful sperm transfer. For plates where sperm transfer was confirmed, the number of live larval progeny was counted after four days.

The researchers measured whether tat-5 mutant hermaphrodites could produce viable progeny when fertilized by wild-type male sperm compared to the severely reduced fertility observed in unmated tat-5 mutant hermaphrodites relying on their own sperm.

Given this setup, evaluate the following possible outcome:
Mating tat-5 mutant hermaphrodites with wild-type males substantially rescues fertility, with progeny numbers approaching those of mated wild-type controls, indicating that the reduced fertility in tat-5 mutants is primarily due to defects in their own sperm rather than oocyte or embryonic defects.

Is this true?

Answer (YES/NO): NO